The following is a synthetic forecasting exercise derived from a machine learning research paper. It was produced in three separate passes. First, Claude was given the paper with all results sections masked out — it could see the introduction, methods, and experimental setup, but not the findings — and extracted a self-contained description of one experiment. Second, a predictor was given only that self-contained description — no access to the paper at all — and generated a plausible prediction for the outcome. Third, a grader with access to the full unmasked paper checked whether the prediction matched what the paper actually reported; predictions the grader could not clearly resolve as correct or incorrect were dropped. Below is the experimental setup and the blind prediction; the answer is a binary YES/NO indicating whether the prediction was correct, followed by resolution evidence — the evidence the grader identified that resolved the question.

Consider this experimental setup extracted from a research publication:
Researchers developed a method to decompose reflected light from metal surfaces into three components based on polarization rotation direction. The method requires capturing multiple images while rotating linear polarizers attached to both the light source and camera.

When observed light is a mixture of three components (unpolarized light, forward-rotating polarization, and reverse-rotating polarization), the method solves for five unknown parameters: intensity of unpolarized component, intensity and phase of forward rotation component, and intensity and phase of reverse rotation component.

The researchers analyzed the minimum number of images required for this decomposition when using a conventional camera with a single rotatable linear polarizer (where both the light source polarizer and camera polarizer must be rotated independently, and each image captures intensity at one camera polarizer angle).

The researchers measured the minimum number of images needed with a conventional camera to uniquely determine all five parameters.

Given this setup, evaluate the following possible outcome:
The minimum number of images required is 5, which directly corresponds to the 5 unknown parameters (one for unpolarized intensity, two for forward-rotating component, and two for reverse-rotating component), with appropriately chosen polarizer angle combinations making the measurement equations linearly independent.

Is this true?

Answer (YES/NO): YES